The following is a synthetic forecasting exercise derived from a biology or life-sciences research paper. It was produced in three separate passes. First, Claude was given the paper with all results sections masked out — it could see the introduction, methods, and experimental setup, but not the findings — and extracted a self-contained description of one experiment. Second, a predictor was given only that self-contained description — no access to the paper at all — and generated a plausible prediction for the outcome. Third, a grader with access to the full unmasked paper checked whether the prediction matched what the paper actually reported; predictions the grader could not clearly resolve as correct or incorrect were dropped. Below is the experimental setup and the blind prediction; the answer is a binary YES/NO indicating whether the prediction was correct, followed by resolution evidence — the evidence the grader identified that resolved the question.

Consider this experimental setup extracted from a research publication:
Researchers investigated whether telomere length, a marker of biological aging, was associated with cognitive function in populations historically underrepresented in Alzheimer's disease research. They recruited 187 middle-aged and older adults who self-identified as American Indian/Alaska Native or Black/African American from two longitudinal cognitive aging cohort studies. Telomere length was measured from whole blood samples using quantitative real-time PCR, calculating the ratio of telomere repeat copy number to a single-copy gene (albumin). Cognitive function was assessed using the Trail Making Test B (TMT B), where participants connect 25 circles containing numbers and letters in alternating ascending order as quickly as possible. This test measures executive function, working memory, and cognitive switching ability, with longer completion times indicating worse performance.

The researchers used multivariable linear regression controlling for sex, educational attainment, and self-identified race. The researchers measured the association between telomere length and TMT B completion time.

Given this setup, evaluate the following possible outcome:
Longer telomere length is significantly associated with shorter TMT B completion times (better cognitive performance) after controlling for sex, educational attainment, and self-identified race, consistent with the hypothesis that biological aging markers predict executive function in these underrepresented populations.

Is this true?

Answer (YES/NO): NO